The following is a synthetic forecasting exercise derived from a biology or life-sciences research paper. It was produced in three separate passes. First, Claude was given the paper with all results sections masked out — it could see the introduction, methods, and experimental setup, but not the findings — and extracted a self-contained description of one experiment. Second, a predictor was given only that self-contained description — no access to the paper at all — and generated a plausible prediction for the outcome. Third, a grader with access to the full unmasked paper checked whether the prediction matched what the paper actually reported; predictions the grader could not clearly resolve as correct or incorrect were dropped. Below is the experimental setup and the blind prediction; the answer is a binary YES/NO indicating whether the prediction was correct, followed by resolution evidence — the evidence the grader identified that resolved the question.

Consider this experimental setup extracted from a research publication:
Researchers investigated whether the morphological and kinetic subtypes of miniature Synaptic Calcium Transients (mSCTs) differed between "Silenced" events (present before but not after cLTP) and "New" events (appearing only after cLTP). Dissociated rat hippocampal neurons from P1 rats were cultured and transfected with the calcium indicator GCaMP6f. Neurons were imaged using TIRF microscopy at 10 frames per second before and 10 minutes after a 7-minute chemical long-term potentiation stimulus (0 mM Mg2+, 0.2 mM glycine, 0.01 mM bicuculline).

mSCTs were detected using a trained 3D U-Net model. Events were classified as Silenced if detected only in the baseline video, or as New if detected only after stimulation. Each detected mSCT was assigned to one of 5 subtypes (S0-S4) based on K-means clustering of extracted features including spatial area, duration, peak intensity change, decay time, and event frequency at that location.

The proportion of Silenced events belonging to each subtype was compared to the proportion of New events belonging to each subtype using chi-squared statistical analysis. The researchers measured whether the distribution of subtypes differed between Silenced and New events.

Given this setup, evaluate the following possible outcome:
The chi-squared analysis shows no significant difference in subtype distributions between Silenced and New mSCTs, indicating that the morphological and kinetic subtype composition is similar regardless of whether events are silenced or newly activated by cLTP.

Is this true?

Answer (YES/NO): NO